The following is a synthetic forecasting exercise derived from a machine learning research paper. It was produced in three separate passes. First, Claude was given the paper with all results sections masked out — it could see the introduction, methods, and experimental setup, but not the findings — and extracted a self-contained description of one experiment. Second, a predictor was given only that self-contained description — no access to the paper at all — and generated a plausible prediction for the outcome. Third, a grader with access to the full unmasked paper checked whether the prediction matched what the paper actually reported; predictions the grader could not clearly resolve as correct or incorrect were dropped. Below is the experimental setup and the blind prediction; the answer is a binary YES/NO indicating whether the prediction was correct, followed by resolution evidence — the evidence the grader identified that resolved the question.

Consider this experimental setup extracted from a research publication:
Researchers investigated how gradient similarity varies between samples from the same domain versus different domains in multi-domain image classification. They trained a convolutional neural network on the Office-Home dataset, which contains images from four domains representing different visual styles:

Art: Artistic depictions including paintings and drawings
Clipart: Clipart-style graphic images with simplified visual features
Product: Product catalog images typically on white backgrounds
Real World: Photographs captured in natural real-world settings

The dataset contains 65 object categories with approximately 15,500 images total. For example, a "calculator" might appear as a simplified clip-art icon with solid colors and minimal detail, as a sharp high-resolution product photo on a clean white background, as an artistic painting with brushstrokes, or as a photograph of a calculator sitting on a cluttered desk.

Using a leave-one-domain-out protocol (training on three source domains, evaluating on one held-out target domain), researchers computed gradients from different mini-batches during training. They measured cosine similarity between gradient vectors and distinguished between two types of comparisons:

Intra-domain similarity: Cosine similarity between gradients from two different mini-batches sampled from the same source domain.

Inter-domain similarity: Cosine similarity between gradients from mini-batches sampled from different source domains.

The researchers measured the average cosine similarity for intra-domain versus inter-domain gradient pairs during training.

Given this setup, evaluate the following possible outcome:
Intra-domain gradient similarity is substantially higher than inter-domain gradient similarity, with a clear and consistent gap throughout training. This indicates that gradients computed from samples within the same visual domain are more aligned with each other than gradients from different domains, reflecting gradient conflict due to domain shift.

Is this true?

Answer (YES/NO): YES